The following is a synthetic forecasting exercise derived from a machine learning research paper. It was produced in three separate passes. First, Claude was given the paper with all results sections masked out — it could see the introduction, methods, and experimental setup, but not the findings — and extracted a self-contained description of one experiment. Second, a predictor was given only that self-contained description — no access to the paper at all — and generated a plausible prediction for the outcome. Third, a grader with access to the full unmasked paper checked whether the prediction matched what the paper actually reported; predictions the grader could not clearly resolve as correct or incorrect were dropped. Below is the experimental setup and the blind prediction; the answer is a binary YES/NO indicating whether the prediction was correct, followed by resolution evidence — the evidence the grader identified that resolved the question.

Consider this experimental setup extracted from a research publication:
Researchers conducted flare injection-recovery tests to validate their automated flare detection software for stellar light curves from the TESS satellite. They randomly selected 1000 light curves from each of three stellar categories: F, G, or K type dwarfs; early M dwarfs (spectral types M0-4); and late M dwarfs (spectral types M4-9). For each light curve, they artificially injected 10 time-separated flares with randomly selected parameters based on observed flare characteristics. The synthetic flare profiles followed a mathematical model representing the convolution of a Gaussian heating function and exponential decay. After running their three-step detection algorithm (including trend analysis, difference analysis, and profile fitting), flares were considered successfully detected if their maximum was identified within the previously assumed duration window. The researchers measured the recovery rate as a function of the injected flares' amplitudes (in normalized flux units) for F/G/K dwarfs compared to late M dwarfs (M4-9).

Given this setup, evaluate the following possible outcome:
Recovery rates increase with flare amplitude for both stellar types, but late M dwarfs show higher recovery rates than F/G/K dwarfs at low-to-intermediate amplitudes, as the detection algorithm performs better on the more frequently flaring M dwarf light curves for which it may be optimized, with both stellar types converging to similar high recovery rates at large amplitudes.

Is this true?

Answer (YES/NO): NO